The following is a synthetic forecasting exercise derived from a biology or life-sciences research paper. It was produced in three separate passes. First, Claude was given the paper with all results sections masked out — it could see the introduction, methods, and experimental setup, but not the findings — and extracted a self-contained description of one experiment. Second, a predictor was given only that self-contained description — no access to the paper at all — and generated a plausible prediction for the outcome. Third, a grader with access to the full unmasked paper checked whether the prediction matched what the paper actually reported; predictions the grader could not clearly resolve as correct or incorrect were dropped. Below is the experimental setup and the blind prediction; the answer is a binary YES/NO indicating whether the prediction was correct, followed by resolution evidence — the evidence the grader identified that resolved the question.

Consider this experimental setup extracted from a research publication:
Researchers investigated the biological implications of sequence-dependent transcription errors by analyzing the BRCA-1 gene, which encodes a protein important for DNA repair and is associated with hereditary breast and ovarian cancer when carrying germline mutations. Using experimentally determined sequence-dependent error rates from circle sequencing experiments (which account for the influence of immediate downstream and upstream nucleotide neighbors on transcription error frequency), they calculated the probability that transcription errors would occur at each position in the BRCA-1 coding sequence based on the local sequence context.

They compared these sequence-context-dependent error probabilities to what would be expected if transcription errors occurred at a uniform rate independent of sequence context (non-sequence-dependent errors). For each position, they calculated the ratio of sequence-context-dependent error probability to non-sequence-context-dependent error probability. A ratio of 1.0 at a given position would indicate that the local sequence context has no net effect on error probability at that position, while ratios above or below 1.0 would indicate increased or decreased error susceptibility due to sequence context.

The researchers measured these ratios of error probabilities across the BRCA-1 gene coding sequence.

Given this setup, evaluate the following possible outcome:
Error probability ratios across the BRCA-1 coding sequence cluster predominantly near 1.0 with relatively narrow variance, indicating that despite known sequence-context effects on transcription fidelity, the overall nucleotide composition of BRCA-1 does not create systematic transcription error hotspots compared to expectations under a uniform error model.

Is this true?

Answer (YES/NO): NO